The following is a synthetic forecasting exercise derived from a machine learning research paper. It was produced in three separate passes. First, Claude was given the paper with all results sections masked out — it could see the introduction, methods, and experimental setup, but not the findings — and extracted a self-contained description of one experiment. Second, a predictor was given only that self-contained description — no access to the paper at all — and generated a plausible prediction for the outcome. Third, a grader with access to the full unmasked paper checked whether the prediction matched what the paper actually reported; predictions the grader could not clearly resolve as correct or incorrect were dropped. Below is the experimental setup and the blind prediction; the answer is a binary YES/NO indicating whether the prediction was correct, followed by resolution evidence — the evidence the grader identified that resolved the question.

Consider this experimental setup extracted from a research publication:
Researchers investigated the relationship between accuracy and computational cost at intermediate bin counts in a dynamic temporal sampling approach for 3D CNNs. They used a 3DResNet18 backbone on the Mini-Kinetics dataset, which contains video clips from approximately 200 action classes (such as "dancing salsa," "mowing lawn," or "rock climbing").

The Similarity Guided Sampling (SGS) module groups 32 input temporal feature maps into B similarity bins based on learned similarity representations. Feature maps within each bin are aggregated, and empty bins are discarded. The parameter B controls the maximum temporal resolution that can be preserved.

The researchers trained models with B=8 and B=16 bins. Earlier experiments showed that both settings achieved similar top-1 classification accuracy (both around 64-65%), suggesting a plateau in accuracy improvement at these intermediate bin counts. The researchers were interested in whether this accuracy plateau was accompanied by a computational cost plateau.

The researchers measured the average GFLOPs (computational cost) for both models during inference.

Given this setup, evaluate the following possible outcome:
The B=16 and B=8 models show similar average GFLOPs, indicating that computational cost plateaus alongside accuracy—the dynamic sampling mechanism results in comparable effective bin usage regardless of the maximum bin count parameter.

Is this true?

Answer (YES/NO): NO